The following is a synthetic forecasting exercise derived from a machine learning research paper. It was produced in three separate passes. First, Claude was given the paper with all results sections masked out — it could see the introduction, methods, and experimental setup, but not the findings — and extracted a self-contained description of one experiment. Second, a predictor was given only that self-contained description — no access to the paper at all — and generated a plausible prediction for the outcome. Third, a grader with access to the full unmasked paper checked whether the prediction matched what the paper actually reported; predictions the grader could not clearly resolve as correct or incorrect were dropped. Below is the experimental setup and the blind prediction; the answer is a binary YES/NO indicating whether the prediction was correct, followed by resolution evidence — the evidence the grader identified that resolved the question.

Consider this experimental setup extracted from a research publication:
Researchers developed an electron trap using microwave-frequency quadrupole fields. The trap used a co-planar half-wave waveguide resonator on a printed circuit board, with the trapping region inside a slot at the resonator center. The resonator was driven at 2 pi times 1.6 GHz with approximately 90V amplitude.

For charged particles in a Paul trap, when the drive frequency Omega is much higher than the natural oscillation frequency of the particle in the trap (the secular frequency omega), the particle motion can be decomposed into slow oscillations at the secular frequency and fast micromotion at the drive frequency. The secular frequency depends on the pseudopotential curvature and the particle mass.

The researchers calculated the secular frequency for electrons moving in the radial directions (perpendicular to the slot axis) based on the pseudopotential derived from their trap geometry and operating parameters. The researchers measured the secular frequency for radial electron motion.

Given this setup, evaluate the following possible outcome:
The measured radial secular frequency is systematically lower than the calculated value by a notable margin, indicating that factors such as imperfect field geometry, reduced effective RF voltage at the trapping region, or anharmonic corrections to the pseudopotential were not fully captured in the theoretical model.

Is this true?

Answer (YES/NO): NO